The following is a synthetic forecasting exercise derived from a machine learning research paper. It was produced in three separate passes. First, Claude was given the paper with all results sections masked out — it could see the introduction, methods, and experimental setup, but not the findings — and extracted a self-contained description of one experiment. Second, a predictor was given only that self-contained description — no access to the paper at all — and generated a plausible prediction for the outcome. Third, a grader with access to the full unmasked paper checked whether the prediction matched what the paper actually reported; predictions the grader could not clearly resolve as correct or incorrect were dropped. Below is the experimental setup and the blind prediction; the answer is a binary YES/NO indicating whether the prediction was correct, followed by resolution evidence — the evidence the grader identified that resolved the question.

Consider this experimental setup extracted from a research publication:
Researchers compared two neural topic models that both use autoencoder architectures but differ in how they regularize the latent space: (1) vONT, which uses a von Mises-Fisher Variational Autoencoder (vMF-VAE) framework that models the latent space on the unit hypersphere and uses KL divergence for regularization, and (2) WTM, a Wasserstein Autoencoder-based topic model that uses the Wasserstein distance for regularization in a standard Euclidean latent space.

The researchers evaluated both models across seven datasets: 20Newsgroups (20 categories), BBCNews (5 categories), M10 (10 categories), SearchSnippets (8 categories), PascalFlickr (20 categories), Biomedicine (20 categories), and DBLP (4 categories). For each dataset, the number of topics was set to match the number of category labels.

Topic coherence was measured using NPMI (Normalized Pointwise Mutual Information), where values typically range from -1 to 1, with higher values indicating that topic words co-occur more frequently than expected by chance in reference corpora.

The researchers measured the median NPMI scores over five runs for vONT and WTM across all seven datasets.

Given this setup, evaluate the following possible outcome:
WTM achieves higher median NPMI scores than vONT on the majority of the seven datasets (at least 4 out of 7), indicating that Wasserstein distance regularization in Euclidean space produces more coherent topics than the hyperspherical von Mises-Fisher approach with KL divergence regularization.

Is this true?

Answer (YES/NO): YES